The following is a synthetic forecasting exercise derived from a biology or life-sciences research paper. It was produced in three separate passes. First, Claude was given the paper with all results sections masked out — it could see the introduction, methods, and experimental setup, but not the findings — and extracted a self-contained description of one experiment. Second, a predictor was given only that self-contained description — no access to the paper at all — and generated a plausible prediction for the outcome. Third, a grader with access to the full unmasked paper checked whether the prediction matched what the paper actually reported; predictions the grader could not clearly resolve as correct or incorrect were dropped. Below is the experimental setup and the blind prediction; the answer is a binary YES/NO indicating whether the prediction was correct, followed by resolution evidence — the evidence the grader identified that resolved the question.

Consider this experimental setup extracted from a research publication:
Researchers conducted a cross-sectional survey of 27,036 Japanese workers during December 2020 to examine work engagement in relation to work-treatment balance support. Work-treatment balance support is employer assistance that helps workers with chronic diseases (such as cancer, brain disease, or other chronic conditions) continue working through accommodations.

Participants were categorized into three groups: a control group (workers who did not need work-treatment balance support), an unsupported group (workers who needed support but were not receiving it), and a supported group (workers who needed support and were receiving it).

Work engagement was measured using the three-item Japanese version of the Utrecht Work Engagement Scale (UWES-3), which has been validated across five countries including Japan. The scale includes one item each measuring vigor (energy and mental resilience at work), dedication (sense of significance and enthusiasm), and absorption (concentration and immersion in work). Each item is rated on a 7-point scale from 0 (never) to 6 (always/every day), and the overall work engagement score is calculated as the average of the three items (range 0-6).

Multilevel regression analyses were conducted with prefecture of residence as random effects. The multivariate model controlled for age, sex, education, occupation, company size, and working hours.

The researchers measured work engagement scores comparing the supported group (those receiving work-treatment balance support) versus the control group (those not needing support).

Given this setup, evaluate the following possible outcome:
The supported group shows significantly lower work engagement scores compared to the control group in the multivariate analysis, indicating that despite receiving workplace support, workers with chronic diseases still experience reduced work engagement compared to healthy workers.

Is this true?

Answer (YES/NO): NO